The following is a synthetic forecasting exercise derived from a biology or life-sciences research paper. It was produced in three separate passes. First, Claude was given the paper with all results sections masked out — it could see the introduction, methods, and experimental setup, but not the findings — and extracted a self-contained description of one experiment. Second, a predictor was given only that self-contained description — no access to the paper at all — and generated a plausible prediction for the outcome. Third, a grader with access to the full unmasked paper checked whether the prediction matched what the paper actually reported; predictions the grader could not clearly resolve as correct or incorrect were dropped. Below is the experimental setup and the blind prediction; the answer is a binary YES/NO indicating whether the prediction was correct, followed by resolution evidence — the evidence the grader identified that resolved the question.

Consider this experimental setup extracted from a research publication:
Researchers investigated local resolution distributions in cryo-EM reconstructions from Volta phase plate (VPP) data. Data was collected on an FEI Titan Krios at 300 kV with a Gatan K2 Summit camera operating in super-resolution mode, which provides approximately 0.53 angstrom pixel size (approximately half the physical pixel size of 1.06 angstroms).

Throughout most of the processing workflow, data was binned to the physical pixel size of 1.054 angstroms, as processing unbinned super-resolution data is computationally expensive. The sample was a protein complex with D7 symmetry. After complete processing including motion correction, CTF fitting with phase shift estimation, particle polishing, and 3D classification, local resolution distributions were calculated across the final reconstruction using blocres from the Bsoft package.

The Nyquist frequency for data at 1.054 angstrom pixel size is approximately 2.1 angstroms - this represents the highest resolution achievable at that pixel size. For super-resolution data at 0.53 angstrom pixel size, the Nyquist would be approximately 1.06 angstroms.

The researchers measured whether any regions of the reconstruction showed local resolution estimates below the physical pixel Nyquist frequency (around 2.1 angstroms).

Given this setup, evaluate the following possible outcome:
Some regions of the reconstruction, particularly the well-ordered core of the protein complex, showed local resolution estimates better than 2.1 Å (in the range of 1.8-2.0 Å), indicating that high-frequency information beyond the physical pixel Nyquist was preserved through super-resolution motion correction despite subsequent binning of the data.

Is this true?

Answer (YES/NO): NO